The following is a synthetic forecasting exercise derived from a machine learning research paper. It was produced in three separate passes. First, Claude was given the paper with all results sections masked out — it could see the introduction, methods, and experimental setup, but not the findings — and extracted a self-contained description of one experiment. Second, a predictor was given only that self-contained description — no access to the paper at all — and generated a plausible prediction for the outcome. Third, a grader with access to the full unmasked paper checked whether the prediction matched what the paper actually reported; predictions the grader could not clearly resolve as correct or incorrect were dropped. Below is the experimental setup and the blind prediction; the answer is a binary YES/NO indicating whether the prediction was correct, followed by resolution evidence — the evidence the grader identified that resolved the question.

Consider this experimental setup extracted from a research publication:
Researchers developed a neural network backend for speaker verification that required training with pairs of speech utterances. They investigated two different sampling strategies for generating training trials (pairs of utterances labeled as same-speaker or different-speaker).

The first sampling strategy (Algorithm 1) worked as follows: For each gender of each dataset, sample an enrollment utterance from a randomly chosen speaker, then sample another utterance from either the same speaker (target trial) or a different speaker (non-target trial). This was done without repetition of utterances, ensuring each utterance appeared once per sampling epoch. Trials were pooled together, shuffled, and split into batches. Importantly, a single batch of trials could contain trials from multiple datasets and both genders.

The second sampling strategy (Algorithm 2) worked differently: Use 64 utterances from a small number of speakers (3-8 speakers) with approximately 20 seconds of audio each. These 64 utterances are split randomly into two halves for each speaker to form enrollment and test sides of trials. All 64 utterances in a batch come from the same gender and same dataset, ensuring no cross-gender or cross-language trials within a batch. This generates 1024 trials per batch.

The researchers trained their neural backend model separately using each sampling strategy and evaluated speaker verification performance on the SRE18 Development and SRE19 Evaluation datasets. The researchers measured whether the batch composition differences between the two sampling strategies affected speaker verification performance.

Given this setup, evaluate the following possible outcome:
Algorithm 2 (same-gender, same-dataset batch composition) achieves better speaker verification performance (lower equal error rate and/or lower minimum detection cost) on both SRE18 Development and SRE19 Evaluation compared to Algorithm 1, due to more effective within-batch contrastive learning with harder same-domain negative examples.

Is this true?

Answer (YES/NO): NO